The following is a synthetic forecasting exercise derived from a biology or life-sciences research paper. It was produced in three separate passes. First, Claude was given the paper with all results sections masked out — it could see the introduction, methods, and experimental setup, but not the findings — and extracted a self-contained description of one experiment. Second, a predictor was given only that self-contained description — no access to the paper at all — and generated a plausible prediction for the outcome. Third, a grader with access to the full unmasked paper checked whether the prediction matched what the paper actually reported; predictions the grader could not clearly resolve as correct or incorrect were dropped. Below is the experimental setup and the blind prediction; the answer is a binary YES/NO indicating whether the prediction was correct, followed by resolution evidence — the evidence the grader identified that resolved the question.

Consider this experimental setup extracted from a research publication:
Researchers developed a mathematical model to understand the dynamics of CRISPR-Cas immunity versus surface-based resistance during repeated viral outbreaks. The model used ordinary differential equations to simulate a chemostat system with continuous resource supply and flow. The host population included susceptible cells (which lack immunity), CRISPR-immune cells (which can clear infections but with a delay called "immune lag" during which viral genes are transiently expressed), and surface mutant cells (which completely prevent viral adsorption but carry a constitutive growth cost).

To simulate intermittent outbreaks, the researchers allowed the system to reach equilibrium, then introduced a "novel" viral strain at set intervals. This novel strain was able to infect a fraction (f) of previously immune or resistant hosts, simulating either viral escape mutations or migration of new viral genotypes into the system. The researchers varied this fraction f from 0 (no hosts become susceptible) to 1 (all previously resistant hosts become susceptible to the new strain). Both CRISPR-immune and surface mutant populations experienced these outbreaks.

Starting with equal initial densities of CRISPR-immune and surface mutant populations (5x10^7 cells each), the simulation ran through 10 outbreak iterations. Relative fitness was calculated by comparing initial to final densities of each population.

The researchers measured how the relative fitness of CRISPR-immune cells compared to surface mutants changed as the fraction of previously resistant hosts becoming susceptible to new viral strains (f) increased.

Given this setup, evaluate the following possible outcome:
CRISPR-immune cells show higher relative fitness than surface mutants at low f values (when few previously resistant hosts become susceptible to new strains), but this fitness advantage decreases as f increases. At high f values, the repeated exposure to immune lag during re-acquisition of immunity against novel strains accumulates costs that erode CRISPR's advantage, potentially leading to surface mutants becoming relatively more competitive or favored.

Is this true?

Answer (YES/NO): NO